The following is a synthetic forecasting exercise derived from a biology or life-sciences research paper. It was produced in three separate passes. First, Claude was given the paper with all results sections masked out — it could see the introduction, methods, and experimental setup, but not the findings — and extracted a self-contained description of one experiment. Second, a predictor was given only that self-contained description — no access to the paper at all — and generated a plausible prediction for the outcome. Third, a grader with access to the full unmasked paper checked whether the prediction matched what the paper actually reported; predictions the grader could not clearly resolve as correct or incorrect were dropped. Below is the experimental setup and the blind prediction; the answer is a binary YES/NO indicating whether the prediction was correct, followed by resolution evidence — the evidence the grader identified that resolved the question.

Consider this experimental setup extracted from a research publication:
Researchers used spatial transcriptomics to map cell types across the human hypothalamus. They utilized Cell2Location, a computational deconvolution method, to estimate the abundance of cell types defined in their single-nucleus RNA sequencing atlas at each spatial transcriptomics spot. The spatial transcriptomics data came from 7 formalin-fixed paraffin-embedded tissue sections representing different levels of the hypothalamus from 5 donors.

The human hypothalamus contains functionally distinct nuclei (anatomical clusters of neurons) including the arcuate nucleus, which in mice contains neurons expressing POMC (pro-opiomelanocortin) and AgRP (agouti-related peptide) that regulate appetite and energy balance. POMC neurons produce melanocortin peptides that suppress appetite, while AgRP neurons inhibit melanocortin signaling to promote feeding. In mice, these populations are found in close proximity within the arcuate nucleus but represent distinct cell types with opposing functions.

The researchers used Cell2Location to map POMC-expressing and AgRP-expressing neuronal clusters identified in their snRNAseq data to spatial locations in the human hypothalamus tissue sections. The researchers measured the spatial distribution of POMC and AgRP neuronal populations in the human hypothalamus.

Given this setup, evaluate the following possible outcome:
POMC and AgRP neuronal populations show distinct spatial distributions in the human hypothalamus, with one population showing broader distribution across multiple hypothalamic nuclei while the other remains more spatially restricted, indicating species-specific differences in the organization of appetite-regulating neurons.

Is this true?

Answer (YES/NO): NO